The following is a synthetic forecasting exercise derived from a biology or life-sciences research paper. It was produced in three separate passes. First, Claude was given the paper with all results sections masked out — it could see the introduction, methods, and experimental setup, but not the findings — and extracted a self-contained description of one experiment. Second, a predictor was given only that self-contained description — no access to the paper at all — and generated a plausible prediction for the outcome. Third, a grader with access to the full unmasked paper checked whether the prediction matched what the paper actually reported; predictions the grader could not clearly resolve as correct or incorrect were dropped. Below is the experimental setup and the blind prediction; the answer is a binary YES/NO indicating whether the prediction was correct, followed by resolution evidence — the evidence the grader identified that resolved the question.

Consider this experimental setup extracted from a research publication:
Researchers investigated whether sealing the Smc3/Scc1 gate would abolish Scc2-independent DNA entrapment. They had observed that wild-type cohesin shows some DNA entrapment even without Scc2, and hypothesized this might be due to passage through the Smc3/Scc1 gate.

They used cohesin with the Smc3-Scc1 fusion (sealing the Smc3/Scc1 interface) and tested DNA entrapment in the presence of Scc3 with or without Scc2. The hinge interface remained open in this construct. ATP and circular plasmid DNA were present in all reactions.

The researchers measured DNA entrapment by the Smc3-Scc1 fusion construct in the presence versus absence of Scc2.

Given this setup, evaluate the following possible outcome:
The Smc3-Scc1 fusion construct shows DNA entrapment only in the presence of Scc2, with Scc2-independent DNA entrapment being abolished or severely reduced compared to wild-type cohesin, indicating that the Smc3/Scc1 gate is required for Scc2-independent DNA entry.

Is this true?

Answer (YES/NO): YES